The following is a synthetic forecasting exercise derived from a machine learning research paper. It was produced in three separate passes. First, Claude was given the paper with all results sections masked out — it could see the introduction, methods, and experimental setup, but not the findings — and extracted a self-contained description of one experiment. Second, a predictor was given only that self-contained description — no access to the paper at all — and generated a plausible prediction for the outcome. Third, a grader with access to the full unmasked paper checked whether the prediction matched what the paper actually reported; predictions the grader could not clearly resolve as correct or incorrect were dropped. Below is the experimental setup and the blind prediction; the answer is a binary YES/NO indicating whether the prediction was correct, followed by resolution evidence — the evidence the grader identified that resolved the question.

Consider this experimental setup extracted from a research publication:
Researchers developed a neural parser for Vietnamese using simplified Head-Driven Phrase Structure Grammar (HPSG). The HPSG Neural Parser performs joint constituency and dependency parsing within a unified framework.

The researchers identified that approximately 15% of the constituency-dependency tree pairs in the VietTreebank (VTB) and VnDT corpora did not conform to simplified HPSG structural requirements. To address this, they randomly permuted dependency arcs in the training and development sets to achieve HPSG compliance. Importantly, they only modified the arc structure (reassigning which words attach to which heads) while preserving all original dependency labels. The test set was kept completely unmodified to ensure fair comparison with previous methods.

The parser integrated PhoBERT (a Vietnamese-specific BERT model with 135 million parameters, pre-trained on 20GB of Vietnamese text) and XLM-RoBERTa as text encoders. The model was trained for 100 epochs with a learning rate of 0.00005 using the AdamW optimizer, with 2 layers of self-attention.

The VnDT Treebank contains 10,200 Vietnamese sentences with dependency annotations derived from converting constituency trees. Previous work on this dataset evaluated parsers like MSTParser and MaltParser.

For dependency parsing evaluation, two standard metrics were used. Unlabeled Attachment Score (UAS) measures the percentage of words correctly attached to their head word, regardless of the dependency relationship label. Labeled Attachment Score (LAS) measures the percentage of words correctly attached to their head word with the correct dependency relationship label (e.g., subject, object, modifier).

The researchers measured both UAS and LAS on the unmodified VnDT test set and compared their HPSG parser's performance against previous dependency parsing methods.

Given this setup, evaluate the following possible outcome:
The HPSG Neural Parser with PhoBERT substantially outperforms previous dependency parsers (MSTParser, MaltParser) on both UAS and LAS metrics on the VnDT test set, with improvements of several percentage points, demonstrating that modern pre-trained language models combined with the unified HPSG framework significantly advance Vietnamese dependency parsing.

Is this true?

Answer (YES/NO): NO